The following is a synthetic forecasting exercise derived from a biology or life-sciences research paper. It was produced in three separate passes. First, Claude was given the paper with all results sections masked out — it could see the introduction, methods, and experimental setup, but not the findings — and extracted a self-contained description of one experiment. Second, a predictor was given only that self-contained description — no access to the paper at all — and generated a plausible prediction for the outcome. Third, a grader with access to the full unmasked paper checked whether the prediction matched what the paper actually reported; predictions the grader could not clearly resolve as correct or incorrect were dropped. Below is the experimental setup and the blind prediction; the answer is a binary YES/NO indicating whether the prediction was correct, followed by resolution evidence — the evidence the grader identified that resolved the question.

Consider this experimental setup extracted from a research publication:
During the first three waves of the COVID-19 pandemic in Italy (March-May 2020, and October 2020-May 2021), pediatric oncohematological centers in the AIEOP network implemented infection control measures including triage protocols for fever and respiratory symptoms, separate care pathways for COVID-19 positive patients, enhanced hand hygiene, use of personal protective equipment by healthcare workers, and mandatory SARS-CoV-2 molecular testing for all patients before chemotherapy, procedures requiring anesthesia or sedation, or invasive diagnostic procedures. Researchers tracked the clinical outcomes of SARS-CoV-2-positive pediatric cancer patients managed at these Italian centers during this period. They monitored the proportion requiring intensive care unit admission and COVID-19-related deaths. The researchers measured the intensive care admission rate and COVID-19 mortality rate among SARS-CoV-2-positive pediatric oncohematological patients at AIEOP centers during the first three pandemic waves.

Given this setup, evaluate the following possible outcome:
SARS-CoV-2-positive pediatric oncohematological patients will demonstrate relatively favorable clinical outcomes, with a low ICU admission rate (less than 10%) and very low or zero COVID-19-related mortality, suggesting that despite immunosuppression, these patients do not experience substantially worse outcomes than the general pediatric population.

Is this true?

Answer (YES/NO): YES